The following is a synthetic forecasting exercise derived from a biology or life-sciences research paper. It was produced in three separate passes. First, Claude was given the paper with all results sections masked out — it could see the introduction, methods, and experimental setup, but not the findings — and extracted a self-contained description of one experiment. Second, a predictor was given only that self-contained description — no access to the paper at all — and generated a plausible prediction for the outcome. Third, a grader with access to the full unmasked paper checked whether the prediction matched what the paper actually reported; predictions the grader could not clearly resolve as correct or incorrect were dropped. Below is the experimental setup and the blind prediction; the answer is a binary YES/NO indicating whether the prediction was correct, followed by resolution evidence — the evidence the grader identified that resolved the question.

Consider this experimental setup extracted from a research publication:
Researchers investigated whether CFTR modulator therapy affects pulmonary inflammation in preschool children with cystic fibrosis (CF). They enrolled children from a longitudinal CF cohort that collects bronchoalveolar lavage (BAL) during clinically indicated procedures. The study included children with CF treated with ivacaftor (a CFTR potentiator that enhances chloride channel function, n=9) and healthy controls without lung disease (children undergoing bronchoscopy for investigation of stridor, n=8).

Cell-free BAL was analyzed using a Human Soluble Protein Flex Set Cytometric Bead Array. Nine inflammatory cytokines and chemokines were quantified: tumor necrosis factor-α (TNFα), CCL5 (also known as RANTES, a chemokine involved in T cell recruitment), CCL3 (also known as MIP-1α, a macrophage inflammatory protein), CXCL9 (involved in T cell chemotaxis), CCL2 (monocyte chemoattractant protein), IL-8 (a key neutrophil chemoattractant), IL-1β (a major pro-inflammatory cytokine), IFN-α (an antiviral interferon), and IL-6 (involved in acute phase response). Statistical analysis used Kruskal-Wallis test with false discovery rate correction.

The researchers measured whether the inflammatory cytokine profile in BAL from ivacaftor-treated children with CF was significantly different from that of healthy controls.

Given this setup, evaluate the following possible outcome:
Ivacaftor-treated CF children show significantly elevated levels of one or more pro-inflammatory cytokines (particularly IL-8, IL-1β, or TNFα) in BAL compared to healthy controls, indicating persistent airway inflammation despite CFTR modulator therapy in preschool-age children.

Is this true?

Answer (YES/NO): NO